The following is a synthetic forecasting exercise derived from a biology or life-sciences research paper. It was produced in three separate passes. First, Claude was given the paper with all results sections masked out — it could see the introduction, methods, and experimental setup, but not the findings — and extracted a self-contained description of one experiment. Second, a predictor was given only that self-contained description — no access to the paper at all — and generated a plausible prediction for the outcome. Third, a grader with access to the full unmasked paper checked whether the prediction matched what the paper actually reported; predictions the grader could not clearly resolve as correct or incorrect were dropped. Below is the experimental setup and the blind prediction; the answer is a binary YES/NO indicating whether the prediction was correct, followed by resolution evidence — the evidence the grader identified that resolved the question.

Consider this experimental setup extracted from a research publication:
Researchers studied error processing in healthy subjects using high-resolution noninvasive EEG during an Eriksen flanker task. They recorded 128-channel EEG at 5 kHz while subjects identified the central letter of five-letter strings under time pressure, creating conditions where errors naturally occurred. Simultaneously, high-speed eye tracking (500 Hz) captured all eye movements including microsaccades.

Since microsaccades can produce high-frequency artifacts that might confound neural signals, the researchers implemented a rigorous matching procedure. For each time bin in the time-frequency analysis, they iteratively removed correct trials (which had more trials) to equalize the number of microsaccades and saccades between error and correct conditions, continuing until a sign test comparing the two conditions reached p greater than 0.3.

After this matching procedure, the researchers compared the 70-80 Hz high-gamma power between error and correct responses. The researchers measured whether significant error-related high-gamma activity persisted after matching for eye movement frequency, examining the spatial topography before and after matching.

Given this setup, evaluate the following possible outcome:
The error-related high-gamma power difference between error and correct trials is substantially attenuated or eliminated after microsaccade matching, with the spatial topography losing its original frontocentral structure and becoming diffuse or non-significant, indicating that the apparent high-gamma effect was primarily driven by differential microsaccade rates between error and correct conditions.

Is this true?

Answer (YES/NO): NO